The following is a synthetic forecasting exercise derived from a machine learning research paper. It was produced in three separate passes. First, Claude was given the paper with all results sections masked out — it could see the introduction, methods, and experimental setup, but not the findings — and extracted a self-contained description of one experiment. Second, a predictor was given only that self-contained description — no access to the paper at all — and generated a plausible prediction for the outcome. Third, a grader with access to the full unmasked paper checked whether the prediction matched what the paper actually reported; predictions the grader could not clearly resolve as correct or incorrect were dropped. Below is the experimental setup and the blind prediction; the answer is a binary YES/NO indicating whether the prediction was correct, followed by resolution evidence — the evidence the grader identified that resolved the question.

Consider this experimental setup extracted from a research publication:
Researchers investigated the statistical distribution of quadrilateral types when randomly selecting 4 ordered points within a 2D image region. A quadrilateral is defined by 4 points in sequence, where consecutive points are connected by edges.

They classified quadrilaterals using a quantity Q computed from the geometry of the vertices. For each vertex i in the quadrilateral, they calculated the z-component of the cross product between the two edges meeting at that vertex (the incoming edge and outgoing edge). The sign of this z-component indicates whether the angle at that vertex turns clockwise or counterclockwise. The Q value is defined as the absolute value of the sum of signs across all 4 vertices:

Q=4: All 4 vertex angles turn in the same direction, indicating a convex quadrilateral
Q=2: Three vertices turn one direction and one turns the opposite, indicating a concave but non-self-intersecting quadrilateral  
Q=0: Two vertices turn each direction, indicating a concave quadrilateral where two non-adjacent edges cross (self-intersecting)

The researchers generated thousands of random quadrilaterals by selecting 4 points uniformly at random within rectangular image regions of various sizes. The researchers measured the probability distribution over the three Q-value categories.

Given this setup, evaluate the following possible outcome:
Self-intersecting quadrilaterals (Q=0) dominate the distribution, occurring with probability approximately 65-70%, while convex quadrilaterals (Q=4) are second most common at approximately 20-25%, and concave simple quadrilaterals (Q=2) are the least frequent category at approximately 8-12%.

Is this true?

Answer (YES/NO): NO